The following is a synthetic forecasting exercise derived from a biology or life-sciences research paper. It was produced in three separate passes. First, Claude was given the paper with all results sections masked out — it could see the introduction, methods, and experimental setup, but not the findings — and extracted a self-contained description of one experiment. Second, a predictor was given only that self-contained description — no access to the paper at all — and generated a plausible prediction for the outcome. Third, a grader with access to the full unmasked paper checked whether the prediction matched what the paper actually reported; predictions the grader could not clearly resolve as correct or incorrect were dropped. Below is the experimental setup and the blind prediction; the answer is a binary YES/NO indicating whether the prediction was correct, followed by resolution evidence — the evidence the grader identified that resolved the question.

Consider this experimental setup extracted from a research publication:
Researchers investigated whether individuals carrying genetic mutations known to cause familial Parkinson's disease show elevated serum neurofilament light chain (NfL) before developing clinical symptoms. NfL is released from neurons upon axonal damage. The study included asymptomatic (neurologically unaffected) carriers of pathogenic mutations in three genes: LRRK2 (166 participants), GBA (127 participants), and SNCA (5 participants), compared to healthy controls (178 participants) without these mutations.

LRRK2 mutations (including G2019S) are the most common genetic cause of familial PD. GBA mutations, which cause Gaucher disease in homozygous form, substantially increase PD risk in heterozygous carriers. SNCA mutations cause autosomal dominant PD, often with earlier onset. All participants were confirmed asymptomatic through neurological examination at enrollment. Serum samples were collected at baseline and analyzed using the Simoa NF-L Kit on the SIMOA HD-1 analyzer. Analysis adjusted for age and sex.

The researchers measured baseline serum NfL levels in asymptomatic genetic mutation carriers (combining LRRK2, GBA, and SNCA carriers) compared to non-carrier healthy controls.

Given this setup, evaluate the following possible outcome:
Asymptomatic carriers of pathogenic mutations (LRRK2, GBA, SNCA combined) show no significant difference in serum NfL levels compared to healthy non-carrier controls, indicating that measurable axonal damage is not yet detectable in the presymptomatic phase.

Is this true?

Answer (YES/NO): YES